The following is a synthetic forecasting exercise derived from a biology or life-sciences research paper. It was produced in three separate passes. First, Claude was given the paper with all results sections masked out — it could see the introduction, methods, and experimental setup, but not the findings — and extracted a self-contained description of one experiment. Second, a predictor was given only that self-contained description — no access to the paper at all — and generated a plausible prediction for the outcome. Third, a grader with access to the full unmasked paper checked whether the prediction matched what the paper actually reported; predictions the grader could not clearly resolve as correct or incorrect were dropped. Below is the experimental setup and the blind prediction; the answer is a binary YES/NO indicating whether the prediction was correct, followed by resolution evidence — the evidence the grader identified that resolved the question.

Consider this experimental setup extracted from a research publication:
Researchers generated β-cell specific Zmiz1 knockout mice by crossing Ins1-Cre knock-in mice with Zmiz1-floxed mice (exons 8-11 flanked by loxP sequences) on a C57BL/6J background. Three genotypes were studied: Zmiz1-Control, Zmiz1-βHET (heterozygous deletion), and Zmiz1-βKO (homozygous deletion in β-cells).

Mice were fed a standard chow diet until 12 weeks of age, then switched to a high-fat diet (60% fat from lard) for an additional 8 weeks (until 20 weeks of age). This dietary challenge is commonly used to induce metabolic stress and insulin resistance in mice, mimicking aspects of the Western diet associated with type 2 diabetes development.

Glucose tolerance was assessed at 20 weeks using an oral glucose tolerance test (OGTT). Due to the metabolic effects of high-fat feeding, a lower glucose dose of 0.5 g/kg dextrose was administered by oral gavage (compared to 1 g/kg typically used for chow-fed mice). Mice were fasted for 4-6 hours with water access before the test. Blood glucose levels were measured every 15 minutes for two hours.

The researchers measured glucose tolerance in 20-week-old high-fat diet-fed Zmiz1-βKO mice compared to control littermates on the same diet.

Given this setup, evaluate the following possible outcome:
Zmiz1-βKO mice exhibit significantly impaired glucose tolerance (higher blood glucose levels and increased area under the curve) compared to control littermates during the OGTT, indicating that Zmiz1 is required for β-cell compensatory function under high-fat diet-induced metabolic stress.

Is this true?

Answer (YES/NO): YES